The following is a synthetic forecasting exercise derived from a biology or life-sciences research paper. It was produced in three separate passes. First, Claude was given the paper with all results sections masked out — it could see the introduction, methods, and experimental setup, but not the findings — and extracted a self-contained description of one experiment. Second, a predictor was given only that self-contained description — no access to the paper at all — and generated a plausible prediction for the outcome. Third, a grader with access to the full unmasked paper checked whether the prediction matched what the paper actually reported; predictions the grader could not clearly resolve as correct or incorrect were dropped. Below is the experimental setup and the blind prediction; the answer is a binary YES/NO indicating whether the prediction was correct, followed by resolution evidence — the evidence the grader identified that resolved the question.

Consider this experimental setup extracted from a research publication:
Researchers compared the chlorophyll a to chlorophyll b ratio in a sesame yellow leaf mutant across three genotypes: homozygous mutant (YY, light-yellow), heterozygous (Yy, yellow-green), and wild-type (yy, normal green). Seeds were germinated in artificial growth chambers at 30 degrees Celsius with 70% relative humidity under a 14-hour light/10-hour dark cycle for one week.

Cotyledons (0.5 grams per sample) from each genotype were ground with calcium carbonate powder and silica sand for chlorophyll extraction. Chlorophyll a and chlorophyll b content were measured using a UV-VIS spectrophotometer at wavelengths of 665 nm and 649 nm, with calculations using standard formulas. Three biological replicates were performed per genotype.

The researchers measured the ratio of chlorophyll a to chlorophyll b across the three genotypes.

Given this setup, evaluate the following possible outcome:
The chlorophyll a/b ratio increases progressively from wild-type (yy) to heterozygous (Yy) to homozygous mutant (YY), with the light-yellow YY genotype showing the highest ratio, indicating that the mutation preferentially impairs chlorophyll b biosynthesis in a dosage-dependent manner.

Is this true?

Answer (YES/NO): NO